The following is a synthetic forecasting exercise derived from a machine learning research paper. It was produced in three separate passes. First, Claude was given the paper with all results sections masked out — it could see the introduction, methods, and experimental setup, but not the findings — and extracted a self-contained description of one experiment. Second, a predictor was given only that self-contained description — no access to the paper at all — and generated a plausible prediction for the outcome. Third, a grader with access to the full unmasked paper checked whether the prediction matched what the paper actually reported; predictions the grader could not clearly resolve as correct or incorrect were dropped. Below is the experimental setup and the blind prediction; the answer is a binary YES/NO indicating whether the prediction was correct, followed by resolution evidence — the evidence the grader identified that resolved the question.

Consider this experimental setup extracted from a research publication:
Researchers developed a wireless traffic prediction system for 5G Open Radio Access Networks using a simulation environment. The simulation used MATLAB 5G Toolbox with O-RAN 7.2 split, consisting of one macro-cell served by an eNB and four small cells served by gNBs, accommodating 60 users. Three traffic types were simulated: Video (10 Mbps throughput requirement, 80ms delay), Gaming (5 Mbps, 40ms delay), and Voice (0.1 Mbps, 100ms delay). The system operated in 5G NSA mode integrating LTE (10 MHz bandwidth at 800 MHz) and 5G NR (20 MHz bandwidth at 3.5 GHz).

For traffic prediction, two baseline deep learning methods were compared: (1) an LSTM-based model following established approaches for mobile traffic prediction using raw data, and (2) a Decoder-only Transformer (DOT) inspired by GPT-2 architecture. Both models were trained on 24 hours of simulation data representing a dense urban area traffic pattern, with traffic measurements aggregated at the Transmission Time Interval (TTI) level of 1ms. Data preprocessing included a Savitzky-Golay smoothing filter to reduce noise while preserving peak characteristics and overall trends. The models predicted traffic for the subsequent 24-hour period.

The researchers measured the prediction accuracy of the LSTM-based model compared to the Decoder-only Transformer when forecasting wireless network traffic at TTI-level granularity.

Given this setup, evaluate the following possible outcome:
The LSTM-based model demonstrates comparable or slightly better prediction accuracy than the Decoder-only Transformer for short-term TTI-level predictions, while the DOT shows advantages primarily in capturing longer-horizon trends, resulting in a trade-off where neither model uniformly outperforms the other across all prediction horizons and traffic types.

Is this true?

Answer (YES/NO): NO